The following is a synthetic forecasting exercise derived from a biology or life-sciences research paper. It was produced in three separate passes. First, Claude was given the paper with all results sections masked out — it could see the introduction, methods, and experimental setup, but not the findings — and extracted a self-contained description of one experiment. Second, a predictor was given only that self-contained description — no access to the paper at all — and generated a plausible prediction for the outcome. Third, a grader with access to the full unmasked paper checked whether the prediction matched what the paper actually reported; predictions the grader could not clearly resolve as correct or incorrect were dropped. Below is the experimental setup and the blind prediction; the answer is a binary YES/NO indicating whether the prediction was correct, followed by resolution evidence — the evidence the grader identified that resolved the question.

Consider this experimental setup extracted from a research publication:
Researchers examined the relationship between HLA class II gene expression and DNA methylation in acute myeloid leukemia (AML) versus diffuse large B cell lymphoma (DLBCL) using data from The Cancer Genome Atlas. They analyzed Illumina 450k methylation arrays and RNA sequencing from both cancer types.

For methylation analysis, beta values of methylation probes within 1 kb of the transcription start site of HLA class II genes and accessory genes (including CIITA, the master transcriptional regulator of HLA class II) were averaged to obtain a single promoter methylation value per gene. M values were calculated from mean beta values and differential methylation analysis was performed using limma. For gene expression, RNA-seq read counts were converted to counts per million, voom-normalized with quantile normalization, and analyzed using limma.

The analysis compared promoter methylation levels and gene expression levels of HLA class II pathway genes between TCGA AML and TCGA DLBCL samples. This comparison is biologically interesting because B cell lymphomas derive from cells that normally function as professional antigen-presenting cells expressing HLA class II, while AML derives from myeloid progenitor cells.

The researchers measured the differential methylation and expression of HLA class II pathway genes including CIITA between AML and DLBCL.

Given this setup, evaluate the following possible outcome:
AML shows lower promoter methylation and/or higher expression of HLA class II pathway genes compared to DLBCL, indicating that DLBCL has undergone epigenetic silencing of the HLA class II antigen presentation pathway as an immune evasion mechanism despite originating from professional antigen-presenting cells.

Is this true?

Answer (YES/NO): NO